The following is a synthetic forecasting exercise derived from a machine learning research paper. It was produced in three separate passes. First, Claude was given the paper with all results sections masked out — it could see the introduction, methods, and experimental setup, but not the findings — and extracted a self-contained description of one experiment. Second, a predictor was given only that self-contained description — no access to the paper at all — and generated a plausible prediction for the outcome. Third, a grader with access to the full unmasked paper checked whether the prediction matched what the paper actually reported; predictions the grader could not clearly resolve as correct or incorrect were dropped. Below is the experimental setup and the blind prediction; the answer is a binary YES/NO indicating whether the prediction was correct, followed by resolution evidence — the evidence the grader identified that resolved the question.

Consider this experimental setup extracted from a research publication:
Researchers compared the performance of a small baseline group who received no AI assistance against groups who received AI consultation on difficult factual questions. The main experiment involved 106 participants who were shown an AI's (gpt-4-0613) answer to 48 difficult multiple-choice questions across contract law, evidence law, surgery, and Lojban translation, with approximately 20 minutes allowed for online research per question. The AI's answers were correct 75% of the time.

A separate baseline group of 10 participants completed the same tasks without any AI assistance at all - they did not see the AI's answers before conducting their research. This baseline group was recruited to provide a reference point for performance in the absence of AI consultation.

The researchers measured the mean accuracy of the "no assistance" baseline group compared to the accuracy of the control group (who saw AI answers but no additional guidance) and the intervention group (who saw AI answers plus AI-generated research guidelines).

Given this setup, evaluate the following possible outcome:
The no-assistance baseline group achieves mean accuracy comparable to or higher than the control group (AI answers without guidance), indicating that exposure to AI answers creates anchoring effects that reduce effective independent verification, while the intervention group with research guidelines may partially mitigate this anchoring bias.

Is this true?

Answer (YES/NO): NO